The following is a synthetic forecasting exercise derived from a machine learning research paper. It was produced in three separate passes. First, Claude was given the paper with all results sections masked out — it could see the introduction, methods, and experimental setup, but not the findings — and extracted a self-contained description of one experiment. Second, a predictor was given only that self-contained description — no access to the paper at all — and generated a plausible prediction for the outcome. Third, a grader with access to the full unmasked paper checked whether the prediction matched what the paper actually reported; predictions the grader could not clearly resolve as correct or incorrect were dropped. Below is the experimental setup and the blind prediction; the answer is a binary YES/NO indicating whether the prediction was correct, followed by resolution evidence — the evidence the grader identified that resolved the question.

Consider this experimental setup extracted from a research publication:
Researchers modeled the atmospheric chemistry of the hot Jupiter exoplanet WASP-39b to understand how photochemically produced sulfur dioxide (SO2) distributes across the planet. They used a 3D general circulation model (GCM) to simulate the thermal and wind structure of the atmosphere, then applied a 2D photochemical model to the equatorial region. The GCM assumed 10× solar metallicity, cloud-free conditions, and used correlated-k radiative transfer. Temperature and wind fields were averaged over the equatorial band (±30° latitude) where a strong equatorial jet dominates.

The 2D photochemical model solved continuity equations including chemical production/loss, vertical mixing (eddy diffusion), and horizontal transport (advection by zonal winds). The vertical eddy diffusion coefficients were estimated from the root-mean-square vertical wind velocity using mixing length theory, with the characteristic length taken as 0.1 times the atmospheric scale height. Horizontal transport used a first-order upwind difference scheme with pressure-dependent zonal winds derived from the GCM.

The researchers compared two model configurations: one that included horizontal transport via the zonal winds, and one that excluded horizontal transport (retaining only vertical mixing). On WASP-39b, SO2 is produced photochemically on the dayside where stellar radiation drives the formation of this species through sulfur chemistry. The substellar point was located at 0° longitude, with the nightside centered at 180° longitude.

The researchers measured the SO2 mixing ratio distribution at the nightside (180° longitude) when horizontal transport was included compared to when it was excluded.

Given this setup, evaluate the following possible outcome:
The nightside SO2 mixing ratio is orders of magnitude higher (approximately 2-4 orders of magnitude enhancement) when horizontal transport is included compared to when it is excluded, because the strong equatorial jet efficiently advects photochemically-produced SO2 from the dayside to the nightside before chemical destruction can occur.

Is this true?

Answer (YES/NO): NO